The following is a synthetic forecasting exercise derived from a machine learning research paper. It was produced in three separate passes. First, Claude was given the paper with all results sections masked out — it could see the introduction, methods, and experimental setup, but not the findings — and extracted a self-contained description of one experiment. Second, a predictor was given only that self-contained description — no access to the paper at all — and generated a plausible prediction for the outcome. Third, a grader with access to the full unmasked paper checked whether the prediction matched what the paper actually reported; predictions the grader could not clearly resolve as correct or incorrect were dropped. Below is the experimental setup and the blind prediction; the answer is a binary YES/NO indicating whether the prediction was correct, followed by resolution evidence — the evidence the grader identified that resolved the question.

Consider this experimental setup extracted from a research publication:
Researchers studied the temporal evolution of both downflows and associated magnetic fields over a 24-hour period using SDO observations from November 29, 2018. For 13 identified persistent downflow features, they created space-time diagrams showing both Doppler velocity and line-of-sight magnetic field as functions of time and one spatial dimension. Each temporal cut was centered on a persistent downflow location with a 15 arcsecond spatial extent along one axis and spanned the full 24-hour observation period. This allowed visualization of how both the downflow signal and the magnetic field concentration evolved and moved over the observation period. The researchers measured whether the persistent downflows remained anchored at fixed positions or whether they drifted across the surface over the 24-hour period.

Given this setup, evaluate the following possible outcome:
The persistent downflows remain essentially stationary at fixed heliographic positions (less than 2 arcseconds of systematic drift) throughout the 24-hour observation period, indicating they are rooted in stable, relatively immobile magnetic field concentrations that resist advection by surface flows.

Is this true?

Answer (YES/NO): NO